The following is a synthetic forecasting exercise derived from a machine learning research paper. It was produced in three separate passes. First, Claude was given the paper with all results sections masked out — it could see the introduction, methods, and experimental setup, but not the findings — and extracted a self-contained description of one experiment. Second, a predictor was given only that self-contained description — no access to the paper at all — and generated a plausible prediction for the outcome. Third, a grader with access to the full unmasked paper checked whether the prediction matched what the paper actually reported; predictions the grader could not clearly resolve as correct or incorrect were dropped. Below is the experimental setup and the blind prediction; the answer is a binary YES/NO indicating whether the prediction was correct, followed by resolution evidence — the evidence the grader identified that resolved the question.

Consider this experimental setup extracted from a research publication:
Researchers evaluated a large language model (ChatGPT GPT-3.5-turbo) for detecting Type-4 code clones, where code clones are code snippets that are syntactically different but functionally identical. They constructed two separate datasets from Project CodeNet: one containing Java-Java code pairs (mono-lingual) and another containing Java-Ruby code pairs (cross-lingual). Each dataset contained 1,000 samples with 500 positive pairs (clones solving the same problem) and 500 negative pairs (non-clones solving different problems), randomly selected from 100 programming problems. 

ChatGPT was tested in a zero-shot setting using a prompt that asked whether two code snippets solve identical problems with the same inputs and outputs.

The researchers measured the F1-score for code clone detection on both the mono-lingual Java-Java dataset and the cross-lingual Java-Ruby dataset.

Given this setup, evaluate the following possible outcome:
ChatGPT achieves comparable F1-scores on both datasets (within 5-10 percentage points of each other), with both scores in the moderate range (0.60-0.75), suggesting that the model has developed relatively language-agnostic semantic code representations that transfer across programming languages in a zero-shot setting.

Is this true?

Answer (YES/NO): NO